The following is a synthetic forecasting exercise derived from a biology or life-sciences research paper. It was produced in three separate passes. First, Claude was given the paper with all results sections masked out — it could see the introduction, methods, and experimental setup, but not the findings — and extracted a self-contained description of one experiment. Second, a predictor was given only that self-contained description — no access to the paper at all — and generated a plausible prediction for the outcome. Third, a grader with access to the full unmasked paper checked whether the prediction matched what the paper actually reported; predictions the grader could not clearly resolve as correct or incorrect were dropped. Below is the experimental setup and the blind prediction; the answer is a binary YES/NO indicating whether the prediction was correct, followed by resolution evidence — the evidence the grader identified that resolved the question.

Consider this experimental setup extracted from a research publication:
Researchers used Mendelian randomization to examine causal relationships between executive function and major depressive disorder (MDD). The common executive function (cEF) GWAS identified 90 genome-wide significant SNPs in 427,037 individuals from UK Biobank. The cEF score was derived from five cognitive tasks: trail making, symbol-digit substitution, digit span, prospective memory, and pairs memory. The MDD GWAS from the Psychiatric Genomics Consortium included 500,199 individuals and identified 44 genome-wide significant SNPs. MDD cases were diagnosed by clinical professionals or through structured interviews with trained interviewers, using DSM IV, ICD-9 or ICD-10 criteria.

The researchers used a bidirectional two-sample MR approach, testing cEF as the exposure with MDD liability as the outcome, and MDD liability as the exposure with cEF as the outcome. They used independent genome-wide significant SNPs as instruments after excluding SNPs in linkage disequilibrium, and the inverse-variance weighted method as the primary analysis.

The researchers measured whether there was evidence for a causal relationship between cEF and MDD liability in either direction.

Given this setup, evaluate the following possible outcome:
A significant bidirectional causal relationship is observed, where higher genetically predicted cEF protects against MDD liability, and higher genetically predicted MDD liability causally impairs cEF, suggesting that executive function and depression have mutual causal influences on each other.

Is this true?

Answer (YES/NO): NO